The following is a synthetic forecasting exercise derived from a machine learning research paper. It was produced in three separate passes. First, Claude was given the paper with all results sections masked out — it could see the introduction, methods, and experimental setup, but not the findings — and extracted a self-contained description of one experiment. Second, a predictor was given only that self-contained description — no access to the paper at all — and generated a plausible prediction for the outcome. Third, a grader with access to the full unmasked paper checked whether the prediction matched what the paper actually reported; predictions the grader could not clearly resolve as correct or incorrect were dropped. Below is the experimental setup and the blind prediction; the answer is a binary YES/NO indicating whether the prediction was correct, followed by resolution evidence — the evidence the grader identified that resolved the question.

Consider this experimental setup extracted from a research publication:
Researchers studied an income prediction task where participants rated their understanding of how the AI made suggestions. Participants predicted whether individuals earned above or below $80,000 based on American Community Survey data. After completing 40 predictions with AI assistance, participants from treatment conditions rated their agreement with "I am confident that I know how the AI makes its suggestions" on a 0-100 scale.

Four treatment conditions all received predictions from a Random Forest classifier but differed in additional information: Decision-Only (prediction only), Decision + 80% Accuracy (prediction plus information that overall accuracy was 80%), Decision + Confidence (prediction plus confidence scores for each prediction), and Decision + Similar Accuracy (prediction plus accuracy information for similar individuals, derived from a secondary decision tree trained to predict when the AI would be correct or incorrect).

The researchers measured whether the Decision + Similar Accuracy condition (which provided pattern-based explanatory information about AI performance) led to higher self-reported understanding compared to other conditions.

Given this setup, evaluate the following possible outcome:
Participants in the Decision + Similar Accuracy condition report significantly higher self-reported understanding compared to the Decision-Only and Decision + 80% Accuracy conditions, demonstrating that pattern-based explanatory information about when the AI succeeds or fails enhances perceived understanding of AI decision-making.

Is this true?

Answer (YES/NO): NO